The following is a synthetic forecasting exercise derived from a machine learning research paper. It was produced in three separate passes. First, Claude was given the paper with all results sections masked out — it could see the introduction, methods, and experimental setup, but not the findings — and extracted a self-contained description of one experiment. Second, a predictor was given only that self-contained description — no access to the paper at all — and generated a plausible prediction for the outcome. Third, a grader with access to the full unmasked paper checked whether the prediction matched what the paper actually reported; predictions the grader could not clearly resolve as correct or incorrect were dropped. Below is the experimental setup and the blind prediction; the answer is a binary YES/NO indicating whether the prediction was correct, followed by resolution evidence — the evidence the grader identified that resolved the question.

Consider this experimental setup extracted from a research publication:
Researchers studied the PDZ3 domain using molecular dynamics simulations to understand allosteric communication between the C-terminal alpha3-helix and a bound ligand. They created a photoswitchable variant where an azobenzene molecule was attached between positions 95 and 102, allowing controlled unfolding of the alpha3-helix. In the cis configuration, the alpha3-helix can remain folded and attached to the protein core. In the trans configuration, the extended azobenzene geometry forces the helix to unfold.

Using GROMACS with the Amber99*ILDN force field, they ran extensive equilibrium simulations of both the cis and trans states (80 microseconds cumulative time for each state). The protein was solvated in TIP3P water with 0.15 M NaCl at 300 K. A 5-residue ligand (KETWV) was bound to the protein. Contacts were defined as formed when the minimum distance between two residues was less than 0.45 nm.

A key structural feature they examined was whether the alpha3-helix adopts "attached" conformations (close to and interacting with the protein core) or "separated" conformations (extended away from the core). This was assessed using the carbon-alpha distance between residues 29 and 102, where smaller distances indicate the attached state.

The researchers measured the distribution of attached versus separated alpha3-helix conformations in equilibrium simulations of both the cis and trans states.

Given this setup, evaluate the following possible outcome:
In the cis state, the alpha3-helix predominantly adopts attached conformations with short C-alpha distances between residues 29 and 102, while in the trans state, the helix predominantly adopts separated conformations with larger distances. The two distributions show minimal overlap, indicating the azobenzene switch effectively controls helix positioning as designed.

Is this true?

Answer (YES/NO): NO